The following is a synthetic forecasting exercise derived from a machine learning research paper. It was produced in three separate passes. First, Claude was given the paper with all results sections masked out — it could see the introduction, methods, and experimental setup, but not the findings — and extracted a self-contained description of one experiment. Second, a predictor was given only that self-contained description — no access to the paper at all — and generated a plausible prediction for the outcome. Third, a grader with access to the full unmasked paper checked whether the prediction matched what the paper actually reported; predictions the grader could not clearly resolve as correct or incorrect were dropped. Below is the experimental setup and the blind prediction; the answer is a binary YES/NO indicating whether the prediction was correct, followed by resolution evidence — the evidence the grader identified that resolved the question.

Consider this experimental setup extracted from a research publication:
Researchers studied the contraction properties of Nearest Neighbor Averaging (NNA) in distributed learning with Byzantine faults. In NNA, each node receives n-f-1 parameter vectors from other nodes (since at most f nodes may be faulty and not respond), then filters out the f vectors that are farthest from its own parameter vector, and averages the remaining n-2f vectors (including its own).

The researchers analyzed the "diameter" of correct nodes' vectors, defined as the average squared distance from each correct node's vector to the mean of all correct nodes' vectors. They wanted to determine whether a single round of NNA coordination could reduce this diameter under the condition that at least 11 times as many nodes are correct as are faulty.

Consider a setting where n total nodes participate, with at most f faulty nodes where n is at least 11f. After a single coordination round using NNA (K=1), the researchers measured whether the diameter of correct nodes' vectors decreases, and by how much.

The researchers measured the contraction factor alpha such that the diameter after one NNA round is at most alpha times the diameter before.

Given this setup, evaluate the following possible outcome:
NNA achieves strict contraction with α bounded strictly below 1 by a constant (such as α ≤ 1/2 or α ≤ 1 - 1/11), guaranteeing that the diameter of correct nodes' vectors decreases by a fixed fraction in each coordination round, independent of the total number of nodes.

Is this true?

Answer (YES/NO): NO